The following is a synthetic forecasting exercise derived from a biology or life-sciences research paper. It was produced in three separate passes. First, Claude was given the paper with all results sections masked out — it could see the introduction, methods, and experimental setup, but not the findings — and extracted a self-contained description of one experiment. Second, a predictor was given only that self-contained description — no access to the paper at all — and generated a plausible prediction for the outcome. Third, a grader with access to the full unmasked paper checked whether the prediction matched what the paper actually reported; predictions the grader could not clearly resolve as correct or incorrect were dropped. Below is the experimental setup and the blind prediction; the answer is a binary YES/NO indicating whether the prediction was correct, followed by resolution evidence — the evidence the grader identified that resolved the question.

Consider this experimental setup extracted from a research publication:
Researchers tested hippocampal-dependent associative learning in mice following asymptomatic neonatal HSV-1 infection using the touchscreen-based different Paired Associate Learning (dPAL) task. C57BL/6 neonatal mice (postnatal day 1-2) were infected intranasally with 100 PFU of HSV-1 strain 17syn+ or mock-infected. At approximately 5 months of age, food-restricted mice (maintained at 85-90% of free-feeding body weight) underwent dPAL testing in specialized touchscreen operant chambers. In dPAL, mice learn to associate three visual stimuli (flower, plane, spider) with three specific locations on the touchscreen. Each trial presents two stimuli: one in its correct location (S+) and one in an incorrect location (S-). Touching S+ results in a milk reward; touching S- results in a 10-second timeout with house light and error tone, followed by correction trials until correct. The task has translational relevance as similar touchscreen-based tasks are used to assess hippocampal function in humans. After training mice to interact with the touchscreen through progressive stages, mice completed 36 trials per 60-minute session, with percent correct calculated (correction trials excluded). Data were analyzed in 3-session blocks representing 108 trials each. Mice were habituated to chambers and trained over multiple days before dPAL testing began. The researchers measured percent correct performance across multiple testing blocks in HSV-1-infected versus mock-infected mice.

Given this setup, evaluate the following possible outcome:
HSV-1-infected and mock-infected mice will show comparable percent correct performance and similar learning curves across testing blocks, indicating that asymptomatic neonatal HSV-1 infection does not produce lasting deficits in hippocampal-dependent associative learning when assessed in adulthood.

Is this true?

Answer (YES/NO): NO